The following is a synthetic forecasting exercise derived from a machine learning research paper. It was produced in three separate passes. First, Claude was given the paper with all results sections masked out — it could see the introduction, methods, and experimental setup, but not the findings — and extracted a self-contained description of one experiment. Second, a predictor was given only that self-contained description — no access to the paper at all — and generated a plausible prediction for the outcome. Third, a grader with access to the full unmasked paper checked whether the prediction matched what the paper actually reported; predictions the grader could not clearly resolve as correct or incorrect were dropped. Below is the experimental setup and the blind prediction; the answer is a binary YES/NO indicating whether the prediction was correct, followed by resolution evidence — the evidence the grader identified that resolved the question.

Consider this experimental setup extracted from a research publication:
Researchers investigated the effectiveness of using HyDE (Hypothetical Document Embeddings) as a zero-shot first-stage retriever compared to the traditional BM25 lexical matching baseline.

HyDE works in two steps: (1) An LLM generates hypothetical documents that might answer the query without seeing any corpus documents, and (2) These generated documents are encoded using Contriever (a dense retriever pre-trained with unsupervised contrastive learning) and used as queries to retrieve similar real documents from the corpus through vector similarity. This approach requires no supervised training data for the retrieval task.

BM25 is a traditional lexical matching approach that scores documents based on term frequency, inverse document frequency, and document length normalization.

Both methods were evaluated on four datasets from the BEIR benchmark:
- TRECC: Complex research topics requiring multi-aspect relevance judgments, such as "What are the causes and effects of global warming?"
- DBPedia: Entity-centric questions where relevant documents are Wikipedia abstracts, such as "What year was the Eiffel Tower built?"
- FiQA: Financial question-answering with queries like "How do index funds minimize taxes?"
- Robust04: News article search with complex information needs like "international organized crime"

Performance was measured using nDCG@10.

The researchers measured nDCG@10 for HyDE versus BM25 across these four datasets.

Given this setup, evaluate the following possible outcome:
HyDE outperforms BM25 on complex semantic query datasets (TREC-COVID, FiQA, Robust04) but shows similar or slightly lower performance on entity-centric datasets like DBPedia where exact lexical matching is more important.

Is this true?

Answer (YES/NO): NO